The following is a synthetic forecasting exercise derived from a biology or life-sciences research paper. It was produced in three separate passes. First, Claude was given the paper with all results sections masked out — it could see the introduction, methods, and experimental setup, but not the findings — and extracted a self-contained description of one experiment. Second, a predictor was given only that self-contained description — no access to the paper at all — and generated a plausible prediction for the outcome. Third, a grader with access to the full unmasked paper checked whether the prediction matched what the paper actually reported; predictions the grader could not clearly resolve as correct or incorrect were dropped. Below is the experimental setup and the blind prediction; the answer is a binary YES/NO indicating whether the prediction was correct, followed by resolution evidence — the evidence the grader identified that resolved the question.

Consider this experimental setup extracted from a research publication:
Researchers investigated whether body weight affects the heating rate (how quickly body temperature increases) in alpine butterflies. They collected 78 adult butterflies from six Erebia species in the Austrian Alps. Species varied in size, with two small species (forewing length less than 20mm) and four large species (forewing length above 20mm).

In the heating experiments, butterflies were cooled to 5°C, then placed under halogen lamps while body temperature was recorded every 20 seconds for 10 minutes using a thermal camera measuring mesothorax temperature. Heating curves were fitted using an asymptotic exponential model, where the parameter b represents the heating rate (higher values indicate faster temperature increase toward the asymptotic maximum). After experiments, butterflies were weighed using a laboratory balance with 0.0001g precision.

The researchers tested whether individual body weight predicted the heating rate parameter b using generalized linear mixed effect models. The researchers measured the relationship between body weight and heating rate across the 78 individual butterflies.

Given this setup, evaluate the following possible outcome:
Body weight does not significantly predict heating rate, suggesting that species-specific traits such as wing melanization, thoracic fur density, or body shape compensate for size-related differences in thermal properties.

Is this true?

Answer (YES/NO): NO